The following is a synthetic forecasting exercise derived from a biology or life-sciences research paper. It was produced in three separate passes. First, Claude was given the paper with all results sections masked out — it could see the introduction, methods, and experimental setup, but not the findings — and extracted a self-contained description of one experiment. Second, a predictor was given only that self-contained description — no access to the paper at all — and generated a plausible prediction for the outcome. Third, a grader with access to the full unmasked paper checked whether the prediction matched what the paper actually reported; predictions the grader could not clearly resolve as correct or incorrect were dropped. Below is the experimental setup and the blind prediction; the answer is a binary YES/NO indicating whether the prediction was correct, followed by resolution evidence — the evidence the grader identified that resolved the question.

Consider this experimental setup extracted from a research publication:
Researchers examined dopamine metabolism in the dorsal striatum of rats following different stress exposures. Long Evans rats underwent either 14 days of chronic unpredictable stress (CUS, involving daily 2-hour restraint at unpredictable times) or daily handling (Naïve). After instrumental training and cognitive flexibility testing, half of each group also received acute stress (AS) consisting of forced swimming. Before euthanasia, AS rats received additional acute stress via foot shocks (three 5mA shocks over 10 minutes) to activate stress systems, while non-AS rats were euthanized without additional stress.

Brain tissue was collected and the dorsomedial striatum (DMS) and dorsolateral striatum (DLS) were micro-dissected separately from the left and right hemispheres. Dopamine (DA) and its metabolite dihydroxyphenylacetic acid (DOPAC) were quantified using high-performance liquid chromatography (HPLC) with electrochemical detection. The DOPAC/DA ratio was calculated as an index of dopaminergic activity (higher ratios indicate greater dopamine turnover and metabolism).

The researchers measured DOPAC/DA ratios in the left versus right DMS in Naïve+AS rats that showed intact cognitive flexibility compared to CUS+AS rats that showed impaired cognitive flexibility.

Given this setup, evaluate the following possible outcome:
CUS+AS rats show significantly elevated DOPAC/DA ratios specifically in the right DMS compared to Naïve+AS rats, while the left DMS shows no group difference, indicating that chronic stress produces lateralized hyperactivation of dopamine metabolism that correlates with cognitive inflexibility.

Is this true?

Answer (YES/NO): NO